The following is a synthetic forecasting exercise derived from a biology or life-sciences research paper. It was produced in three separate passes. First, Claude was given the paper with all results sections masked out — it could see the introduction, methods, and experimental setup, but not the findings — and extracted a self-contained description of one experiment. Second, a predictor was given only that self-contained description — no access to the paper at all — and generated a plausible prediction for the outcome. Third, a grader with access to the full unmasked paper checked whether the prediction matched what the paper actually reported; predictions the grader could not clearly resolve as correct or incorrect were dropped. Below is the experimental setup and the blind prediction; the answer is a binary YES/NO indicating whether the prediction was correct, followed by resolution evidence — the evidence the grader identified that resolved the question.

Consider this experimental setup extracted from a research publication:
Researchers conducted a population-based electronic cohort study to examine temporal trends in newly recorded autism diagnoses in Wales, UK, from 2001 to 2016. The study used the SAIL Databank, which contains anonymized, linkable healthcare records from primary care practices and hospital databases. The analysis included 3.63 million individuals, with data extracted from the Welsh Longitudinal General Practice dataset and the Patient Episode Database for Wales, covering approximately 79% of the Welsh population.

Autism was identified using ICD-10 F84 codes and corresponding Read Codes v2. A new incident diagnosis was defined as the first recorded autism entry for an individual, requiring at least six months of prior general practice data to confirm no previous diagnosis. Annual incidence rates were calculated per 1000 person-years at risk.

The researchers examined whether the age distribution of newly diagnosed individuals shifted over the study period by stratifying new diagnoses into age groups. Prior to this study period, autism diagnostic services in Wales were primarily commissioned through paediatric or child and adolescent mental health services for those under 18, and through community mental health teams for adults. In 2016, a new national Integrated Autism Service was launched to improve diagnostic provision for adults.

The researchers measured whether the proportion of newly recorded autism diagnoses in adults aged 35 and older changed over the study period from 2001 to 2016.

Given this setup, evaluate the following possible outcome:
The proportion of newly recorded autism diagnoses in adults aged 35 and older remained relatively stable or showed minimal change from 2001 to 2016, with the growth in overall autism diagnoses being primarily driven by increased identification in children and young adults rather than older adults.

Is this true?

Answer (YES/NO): NO